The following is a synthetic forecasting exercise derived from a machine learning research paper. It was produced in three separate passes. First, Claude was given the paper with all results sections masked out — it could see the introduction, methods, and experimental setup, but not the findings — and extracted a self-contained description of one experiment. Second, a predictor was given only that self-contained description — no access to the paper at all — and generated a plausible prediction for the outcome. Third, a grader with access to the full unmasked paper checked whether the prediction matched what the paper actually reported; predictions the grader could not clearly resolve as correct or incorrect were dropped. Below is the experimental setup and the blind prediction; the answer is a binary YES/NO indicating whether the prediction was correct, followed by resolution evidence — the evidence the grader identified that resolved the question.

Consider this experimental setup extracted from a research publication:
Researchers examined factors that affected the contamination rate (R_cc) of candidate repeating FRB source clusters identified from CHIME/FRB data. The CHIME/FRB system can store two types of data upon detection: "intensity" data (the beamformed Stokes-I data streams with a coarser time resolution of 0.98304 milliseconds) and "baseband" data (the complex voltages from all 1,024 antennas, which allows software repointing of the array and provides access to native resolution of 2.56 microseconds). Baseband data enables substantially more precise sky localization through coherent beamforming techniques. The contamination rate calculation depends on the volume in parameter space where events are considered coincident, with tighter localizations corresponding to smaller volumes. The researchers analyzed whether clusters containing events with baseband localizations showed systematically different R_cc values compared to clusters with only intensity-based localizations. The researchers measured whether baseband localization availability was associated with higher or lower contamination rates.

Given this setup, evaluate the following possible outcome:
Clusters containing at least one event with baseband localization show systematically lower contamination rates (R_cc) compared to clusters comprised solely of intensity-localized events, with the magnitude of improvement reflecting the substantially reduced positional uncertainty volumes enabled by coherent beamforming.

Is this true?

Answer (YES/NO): YES